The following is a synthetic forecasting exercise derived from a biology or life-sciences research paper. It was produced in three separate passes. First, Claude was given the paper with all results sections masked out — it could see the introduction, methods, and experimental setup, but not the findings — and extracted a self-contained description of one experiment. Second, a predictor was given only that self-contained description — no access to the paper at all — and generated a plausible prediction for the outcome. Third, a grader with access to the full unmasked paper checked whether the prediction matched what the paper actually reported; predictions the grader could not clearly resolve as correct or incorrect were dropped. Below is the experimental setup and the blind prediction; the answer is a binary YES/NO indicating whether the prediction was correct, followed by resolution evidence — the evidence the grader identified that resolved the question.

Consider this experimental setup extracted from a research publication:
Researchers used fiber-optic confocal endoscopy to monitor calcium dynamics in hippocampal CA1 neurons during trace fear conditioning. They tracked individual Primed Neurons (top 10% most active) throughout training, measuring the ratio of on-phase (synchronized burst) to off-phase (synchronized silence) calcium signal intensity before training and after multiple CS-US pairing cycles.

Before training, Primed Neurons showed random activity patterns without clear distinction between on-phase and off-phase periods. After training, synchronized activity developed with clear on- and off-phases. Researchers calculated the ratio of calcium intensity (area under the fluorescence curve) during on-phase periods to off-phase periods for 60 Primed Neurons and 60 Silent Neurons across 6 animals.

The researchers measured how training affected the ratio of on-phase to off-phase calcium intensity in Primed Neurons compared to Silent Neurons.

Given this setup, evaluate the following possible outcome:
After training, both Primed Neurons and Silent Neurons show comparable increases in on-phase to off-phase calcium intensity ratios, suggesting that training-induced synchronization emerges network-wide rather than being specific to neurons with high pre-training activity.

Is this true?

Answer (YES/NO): NO